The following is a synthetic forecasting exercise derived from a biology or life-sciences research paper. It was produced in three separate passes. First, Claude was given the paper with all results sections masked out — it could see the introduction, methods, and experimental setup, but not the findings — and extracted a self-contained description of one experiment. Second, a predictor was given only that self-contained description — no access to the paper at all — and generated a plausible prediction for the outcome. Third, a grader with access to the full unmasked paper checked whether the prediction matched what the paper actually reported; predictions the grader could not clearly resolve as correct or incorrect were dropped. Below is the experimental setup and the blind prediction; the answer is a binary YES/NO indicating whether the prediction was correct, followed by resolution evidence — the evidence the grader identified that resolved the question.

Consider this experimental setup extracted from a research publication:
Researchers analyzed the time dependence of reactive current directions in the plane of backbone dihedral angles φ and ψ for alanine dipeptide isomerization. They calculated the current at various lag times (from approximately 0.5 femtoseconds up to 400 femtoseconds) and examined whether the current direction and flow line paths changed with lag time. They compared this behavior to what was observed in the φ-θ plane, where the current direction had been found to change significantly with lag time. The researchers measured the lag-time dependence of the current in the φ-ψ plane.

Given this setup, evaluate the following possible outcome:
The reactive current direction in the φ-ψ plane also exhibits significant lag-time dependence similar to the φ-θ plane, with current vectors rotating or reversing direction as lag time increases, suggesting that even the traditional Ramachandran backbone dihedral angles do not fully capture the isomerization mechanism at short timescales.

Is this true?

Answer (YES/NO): NO